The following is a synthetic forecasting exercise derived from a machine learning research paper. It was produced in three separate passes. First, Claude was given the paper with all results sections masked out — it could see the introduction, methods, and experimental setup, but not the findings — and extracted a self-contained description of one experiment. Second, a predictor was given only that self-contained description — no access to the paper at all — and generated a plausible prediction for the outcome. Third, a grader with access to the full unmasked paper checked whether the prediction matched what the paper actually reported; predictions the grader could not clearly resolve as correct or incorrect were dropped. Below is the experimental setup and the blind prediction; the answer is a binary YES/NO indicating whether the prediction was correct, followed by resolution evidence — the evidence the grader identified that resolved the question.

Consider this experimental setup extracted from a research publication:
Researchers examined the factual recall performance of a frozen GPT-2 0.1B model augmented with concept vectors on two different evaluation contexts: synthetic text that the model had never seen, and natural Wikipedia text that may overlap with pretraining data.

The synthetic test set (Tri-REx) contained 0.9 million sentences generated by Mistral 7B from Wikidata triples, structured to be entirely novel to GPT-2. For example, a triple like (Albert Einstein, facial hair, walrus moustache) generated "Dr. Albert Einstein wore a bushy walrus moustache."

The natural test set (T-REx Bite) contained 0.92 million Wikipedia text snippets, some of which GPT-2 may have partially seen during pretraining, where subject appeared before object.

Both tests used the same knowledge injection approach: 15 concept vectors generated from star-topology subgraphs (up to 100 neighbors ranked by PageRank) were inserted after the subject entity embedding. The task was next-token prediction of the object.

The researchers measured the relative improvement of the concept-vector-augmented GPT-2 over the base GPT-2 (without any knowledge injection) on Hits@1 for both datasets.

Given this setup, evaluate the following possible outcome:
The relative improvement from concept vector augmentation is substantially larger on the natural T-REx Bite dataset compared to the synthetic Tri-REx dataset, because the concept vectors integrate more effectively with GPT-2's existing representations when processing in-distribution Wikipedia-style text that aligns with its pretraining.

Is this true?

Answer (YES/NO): NO